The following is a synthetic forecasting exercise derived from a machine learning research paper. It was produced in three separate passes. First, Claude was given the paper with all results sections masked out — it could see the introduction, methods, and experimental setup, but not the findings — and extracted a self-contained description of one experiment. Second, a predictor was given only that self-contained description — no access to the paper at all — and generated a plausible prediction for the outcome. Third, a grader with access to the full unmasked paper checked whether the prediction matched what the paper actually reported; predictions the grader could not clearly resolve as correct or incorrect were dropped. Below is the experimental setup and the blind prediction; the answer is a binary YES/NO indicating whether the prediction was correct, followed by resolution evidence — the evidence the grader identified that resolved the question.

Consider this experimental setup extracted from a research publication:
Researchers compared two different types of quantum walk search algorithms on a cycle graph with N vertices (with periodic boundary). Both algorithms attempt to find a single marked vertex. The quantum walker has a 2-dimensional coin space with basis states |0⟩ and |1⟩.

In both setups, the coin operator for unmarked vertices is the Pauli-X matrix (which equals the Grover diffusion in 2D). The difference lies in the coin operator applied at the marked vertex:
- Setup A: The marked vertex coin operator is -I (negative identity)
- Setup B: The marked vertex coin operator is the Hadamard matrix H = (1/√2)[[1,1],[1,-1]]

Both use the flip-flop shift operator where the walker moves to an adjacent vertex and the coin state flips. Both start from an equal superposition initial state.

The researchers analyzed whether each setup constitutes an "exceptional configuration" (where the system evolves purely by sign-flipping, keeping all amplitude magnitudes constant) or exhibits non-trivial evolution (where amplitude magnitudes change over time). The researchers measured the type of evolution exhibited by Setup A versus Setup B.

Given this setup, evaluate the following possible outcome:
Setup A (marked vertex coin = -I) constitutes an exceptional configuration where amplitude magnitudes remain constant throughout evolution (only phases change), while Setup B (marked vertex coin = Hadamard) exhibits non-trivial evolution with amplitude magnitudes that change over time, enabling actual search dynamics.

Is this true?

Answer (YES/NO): NO